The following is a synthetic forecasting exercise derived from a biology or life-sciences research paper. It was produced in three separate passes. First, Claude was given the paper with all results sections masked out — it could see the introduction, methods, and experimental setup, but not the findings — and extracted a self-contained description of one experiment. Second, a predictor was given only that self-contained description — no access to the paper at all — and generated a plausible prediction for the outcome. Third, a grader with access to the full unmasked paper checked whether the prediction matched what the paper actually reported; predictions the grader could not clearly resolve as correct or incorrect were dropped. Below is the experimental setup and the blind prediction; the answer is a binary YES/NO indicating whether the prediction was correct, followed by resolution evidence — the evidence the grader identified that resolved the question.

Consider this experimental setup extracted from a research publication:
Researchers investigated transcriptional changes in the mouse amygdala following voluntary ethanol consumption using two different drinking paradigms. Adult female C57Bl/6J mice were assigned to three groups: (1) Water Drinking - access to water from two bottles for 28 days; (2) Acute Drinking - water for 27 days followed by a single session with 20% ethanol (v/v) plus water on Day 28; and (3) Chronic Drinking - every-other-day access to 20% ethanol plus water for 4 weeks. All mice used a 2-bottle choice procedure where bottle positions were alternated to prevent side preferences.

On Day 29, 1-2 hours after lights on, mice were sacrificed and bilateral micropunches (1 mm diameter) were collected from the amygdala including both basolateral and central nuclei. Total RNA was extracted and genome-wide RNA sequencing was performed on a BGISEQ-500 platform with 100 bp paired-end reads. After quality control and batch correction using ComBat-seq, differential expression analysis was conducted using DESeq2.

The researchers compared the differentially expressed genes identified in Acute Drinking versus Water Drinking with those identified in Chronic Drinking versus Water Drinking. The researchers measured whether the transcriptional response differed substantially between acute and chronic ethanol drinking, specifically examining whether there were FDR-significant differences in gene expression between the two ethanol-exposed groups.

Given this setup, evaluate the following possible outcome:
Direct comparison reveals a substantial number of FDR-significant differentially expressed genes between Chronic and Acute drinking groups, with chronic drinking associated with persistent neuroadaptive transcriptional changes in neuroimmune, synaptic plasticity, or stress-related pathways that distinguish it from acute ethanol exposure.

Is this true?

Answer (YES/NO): NO